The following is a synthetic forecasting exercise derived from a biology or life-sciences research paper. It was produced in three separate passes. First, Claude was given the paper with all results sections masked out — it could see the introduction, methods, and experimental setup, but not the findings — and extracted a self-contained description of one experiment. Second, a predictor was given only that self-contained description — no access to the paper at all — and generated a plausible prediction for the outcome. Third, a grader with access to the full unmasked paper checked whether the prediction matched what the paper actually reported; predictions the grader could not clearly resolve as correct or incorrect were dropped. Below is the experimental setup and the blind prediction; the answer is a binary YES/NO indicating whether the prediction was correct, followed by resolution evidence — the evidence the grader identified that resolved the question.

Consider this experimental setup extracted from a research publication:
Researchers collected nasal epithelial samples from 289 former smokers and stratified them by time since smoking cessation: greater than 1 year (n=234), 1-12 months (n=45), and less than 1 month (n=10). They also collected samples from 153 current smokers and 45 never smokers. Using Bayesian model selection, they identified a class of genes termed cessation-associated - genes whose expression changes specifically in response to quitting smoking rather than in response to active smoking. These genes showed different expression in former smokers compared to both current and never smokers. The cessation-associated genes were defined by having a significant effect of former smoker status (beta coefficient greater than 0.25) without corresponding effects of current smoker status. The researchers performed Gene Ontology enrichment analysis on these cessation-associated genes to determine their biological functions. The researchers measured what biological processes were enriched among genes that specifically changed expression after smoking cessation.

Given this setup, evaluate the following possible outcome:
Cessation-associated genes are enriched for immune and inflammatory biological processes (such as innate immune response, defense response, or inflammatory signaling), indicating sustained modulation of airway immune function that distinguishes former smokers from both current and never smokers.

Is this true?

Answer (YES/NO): NO